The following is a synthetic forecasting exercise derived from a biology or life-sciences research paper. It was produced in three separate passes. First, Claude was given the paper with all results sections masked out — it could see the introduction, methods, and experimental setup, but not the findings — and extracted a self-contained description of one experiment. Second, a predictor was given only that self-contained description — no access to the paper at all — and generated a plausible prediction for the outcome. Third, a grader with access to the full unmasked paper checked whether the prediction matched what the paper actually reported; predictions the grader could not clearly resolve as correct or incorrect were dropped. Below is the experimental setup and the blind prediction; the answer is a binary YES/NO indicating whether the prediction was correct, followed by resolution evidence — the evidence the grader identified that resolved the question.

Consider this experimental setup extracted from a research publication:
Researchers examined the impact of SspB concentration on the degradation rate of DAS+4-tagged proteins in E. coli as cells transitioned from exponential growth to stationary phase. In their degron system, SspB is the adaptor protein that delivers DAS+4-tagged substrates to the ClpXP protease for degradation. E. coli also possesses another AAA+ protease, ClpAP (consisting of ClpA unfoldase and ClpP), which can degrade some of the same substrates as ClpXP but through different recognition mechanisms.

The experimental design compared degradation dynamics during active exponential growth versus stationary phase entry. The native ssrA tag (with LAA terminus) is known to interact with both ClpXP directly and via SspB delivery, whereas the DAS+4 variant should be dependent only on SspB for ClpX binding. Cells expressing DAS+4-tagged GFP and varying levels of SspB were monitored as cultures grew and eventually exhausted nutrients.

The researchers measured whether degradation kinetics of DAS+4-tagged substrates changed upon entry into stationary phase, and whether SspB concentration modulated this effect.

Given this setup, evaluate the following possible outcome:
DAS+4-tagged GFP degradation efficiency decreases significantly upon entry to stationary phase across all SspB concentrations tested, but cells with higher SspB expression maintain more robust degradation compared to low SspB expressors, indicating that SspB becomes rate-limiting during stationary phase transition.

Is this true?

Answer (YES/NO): NO